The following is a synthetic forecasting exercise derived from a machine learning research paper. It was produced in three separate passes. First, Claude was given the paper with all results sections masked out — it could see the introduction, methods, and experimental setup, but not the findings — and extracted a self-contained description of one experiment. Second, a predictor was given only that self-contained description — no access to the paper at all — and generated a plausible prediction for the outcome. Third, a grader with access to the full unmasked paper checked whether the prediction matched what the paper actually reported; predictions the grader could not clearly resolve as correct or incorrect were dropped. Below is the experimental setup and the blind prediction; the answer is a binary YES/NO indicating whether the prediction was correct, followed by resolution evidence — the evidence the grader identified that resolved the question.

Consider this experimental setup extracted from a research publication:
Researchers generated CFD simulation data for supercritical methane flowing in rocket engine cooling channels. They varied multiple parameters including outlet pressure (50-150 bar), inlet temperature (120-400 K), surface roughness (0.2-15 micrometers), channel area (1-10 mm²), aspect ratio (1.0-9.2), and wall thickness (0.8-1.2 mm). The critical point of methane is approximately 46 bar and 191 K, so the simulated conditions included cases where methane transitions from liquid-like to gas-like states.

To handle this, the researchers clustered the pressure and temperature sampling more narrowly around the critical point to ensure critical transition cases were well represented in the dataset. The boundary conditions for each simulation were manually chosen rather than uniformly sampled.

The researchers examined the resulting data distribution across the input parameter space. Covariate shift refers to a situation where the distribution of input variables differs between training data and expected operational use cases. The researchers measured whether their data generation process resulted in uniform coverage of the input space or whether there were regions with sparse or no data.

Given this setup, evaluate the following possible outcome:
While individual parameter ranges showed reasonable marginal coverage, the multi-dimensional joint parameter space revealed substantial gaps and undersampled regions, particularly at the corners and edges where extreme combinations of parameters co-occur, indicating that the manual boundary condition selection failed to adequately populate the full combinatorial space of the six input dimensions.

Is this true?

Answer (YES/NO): NO